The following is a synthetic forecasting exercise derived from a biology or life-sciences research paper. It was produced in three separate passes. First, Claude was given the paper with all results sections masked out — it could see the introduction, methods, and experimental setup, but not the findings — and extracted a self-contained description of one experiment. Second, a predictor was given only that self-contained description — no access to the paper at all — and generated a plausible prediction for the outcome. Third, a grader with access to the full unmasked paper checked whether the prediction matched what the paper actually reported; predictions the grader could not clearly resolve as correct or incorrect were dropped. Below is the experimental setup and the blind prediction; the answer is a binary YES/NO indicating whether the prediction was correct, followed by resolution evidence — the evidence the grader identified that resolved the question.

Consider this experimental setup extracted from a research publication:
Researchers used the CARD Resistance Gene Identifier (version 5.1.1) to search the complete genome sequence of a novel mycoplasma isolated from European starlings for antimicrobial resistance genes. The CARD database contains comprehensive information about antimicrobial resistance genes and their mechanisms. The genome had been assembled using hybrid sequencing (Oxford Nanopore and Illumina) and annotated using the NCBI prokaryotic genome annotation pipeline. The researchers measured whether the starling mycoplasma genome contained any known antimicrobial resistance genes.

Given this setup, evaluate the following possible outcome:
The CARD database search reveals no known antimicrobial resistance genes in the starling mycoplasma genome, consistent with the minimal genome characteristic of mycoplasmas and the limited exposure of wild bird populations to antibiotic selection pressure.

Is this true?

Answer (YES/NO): YES